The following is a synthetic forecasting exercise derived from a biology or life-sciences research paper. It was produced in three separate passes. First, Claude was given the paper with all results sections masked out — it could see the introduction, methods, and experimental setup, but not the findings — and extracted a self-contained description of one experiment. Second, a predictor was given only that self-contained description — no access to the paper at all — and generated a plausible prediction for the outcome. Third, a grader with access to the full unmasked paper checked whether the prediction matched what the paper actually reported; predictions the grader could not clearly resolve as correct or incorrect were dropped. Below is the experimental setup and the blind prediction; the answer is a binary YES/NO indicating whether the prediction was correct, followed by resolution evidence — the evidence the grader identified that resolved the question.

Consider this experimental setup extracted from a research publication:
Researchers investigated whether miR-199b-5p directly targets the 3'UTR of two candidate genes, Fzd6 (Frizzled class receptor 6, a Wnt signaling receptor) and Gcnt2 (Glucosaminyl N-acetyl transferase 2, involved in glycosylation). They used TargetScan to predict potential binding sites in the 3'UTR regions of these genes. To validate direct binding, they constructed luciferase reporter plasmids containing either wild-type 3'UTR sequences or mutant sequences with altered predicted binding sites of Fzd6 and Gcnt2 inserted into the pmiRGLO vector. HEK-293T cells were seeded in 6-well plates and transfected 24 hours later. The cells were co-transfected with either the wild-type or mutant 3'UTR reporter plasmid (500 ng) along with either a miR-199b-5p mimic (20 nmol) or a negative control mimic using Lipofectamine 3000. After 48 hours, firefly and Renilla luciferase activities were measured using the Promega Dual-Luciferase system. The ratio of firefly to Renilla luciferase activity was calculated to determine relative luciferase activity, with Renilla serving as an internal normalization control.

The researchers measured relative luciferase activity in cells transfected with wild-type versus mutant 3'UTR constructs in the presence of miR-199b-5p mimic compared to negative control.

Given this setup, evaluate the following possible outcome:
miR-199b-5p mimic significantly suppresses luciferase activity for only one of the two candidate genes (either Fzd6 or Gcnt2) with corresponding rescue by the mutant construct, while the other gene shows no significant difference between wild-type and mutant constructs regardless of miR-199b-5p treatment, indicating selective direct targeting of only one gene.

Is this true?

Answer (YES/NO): NO